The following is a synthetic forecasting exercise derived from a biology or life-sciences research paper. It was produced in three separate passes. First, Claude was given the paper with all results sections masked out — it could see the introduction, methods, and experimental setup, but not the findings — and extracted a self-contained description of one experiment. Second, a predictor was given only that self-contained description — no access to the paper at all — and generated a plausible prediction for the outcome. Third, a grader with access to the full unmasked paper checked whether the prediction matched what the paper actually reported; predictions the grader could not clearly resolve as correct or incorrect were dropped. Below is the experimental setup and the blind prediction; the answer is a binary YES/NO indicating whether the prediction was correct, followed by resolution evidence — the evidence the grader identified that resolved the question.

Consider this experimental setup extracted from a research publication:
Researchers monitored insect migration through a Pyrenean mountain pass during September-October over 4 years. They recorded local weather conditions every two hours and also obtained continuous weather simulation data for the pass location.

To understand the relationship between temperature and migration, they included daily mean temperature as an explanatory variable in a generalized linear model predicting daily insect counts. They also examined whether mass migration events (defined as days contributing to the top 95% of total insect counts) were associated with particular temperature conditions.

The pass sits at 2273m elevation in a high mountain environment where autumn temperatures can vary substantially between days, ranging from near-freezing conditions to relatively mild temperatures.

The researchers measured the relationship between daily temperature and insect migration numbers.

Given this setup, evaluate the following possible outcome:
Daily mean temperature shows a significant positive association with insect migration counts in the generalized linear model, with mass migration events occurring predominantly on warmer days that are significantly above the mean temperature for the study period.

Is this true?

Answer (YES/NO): YES